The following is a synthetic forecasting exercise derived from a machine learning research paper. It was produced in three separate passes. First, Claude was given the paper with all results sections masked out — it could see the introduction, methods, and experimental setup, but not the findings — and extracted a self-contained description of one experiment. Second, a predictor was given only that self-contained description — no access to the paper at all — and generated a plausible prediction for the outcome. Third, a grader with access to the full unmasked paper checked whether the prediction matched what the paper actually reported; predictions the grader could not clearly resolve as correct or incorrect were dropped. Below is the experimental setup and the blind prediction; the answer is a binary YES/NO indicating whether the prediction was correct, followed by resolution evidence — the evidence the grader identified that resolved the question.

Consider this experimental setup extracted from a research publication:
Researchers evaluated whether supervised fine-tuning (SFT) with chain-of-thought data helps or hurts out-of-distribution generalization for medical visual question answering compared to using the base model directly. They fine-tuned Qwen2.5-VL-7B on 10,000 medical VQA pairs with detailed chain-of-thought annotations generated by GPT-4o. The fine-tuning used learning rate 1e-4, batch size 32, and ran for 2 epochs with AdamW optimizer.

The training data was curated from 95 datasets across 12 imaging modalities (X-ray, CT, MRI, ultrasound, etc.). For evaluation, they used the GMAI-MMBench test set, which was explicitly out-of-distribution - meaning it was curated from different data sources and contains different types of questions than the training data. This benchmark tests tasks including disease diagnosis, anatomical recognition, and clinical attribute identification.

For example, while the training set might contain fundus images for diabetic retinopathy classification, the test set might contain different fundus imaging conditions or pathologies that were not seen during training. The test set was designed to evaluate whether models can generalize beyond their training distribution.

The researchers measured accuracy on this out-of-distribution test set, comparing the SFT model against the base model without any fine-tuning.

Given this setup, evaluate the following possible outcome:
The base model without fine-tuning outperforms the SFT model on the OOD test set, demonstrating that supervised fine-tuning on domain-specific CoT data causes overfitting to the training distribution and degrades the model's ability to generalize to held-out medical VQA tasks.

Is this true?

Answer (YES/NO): YES